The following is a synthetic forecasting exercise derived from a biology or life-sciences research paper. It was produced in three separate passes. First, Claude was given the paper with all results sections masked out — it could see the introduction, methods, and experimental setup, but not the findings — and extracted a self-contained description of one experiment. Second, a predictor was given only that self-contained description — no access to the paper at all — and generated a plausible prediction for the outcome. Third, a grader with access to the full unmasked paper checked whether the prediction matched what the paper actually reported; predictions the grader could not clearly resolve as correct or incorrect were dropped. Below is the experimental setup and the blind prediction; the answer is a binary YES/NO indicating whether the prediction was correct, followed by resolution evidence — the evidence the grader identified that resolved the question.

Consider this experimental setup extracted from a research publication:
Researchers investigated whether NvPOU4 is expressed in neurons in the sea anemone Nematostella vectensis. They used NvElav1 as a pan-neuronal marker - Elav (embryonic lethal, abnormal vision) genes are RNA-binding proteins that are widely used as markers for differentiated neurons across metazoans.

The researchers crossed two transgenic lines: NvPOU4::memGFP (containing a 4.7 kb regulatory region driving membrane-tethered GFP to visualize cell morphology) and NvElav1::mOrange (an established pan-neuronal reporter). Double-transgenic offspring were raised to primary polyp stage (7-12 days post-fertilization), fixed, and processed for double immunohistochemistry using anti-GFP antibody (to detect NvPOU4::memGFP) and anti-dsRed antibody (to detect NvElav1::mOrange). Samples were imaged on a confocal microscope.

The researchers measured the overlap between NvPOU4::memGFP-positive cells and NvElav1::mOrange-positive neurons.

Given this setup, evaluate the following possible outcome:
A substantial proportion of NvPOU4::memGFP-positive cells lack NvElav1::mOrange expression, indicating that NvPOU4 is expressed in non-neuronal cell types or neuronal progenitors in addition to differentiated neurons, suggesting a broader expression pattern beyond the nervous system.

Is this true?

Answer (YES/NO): NO